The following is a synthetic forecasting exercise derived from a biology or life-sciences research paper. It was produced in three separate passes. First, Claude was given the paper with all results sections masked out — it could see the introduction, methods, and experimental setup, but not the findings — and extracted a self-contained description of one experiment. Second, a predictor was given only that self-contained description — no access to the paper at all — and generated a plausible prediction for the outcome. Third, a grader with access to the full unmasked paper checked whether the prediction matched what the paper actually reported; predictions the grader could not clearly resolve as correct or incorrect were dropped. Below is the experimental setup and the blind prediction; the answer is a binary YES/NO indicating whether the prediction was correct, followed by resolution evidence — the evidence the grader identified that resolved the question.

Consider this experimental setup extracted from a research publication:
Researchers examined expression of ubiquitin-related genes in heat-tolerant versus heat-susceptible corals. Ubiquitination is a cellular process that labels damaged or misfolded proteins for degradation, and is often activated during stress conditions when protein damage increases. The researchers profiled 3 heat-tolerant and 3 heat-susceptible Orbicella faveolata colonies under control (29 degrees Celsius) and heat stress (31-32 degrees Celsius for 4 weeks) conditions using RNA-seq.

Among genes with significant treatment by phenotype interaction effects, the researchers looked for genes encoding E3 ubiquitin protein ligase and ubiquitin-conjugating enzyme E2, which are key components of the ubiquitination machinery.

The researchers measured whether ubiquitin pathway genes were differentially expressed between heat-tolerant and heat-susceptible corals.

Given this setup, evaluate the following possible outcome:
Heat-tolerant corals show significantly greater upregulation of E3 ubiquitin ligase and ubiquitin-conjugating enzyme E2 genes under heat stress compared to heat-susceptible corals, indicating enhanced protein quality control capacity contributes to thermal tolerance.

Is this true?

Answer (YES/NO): NO